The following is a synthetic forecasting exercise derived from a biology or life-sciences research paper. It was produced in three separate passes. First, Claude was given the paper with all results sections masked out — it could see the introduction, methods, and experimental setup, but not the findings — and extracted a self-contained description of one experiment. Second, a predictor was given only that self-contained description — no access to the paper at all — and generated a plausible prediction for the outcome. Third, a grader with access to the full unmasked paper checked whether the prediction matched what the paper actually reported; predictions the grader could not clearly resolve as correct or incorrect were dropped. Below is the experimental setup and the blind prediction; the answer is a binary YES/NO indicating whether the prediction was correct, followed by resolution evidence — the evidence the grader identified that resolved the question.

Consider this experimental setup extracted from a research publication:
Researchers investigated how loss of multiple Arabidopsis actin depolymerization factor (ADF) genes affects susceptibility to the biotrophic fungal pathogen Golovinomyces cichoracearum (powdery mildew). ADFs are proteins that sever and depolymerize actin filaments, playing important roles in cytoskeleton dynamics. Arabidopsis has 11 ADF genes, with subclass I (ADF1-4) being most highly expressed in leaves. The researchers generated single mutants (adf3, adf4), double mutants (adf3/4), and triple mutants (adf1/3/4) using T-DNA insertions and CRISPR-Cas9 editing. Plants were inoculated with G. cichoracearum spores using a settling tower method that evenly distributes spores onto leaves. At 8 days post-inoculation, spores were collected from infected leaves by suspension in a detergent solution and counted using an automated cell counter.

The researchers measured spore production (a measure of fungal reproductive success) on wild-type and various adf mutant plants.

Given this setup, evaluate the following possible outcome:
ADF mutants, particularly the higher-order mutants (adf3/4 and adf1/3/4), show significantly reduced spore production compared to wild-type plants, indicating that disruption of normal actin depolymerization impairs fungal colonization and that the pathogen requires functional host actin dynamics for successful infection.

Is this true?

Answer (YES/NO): NO